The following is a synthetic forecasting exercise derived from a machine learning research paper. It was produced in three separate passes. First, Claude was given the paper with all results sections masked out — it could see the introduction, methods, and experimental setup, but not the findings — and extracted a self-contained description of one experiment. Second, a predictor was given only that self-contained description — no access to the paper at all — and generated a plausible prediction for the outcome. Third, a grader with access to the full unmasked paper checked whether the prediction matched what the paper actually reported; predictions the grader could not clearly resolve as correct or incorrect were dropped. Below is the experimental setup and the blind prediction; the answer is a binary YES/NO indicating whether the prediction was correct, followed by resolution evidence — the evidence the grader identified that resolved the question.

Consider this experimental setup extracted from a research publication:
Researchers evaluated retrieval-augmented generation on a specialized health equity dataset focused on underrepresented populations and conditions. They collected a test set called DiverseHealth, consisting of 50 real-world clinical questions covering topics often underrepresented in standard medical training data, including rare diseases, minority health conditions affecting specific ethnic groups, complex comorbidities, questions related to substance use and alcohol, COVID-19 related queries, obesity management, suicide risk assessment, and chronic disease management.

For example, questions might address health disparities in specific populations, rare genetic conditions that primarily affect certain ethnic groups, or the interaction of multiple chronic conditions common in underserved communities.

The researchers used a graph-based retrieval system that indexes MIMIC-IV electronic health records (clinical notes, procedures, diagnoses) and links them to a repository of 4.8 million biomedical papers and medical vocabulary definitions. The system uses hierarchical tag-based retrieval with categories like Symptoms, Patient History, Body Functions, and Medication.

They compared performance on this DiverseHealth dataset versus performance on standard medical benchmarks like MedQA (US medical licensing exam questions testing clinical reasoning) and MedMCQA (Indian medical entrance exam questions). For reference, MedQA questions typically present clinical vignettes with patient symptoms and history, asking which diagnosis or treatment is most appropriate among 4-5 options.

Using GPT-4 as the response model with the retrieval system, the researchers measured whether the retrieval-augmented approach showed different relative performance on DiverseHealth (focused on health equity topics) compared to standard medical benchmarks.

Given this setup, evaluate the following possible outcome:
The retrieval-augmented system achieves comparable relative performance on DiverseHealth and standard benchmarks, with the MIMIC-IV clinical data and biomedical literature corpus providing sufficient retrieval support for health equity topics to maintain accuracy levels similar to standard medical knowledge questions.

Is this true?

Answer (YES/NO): YES